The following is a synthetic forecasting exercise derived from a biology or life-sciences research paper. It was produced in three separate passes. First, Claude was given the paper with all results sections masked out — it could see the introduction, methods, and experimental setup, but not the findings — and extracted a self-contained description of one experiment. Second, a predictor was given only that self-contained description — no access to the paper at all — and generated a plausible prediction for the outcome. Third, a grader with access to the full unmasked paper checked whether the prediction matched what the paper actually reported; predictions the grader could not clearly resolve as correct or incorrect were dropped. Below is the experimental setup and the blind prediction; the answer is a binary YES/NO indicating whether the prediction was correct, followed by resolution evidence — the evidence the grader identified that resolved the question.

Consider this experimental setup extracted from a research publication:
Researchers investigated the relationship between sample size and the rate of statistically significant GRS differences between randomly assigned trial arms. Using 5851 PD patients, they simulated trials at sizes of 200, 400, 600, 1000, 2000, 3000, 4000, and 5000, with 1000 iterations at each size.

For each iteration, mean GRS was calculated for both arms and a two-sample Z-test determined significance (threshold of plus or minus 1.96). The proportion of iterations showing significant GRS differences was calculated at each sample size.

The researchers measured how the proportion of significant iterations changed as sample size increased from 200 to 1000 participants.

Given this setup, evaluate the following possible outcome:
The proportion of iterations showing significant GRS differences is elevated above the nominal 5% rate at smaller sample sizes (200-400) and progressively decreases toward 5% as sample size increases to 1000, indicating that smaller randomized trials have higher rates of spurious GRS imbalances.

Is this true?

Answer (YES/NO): NO